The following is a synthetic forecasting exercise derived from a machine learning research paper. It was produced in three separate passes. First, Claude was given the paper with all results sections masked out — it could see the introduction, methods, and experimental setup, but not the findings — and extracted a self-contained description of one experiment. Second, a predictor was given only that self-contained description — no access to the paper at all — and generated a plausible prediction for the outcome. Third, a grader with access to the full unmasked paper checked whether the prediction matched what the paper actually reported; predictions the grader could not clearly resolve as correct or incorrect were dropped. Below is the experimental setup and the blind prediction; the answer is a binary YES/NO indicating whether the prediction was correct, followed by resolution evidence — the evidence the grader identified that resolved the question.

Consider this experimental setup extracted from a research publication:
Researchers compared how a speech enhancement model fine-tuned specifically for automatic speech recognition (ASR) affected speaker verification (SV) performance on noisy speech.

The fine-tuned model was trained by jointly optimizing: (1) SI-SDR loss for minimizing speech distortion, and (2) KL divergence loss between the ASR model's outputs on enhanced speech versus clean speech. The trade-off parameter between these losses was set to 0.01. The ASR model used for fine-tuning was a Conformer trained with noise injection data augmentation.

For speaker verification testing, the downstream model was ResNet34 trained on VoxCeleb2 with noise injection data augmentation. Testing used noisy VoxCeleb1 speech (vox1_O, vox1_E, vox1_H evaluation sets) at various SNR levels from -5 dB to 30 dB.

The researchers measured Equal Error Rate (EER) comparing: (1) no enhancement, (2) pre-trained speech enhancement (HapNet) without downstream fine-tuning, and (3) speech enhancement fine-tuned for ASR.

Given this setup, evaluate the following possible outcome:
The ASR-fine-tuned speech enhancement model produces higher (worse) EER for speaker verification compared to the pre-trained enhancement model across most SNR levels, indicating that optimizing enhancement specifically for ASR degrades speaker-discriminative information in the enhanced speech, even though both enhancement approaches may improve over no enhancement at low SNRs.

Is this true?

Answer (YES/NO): NO